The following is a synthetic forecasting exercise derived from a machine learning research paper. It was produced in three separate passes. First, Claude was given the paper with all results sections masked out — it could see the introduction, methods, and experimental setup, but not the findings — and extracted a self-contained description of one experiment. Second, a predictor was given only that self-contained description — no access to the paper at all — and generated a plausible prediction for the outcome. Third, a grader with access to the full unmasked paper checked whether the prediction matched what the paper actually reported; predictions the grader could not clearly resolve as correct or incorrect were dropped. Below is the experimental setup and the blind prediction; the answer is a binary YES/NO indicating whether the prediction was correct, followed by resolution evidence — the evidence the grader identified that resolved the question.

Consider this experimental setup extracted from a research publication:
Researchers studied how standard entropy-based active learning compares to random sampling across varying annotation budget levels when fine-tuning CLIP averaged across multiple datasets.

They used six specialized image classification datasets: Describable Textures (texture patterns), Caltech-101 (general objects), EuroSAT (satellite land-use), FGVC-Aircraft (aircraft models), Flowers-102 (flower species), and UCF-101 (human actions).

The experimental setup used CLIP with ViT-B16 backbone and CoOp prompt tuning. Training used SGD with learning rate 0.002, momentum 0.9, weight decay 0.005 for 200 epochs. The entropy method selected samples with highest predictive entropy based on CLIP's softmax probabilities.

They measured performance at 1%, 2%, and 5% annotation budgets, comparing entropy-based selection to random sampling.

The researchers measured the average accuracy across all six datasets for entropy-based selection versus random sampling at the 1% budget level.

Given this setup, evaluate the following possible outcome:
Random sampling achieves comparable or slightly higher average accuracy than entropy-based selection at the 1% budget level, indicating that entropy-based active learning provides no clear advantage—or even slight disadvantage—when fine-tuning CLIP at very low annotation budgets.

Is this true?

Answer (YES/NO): NO